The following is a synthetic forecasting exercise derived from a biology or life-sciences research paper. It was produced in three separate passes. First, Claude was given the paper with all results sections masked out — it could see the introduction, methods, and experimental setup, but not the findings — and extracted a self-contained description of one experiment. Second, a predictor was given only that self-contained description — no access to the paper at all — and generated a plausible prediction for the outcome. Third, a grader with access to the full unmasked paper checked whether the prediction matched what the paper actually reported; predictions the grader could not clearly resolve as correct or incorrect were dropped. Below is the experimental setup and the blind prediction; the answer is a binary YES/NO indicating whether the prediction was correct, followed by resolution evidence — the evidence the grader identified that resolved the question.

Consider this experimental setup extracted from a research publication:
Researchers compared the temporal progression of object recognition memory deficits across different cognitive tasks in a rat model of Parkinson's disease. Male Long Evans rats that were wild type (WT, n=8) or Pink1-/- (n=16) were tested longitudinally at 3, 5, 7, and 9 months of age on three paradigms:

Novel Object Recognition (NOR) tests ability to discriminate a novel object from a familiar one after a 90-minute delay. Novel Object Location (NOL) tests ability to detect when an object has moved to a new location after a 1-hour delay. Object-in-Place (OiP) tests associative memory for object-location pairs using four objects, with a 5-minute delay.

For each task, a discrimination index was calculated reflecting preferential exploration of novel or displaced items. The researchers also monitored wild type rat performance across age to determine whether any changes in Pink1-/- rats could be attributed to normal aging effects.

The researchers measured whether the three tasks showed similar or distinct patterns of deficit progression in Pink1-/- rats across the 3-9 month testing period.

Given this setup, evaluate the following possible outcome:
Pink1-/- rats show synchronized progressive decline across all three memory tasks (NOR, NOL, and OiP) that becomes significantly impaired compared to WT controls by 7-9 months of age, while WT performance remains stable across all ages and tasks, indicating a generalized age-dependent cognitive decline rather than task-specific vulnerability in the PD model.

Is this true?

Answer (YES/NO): NO